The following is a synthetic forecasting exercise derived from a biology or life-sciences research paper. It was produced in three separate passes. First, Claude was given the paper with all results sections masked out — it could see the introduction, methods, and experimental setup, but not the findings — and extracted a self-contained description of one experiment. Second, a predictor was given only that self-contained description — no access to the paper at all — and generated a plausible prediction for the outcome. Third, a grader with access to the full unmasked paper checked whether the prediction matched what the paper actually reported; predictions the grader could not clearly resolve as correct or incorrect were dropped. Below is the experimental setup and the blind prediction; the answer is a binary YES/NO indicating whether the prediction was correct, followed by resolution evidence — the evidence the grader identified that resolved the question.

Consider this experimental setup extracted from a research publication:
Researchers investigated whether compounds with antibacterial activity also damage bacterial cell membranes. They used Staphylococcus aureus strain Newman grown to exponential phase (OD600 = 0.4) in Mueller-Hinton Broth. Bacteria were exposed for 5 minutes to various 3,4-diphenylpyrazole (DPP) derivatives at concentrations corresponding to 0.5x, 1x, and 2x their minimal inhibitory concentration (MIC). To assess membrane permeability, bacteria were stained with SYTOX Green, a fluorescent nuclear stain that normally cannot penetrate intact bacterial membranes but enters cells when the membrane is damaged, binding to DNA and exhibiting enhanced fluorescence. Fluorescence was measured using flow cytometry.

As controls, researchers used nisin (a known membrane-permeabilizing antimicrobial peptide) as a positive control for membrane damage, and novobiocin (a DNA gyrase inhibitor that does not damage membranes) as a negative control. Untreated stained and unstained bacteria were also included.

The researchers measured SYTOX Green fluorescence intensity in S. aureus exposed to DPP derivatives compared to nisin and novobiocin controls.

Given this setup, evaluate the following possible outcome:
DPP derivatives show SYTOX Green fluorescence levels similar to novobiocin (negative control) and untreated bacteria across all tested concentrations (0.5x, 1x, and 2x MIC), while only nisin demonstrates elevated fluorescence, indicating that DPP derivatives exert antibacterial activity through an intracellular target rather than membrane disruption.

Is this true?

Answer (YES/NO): NO